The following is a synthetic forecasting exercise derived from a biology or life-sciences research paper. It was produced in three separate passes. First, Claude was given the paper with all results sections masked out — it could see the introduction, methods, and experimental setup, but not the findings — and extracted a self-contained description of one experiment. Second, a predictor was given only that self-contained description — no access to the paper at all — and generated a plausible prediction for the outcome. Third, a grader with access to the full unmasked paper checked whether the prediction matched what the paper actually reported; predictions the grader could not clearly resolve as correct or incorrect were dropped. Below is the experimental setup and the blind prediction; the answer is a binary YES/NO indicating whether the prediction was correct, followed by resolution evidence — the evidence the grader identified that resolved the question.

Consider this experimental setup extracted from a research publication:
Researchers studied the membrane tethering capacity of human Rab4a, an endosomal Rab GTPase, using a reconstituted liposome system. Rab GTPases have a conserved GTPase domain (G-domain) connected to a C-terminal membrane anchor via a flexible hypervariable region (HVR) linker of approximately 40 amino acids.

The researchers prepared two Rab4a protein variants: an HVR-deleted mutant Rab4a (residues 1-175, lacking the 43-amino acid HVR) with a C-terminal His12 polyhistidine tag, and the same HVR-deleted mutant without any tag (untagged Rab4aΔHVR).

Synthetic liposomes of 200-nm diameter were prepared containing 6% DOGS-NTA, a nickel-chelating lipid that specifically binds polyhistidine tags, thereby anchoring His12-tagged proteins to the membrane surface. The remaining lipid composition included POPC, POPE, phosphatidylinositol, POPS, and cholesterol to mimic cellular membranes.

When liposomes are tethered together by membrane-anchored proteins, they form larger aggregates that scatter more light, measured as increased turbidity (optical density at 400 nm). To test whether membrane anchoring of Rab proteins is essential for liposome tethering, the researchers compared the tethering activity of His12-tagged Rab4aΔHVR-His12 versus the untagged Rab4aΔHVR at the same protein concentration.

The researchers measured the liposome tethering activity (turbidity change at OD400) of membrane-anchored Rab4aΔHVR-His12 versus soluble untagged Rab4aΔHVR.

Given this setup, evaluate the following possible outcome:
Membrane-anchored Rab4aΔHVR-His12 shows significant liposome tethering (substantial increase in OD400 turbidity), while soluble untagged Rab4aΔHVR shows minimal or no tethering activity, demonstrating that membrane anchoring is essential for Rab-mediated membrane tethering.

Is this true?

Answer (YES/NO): YES